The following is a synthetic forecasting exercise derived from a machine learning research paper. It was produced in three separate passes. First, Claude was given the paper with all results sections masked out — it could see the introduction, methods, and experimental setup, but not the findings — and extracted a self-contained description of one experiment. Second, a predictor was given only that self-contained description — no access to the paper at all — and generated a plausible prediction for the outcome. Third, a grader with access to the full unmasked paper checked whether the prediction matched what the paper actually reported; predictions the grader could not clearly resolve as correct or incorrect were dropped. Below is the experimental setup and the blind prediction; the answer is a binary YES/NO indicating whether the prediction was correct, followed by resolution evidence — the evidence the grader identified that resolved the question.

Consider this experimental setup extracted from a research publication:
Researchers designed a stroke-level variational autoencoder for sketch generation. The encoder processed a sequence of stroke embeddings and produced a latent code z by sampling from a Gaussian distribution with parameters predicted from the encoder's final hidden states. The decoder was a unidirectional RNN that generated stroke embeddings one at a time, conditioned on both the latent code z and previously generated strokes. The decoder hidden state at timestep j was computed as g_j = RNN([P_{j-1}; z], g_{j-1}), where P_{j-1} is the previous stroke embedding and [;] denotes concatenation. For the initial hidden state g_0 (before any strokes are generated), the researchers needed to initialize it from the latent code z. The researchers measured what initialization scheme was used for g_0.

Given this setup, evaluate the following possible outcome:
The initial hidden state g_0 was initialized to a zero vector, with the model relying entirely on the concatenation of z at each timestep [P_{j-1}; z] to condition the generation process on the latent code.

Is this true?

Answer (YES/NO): NO